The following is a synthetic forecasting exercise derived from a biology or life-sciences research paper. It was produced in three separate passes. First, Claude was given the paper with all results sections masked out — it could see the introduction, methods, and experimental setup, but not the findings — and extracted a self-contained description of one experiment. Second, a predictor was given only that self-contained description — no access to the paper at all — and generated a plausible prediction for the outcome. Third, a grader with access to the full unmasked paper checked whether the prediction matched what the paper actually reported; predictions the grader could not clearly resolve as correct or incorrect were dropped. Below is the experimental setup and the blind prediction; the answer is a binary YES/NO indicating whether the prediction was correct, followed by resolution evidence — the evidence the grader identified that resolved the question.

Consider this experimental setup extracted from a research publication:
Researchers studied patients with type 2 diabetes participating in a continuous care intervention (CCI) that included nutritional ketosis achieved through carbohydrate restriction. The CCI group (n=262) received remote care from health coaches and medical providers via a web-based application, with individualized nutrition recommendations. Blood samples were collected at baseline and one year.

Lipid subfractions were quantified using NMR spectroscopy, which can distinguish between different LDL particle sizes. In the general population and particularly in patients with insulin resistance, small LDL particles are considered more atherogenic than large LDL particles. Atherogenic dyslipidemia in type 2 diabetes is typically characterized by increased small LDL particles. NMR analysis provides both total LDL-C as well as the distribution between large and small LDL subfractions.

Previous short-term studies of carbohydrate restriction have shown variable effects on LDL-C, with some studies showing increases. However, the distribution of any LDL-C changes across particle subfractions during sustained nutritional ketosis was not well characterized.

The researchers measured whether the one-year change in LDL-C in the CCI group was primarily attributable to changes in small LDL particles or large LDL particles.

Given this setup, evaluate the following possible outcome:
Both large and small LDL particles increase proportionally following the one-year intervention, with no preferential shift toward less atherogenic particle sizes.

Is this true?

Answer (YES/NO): NO